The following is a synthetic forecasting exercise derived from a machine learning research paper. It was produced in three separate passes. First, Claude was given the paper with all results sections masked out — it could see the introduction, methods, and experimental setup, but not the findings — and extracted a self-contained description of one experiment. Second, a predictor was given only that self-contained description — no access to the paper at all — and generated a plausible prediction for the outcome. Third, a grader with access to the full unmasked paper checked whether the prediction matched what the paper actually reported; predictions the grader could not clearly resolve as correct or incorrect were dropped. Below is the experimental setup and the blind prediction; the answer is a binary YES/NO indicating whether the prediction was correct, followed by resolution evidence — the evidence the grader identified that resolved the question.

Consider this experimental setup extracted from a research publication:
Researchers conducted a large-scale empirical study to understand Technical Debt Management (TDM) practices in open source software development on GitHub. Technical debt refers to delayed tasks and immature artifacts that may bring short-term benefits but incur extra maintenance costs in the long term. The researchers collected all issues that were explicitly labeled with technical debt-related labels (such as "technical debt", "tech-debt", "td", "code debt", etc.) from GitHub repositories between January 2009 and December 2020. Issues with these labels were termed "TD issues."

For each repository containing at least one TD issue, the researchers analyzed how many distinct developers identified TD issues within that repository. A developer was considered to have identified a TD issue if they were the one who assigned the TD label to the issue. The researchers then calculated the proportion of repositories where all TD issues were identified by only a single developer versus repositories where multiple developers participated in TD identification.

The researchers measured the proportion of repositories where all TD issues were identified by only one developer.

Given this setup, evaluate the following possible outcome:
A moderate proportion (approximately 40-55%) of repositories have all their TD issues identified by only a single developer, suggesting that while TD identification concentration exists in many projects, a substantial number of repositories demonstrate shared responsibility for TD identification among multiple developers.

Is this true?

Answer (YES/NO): NO